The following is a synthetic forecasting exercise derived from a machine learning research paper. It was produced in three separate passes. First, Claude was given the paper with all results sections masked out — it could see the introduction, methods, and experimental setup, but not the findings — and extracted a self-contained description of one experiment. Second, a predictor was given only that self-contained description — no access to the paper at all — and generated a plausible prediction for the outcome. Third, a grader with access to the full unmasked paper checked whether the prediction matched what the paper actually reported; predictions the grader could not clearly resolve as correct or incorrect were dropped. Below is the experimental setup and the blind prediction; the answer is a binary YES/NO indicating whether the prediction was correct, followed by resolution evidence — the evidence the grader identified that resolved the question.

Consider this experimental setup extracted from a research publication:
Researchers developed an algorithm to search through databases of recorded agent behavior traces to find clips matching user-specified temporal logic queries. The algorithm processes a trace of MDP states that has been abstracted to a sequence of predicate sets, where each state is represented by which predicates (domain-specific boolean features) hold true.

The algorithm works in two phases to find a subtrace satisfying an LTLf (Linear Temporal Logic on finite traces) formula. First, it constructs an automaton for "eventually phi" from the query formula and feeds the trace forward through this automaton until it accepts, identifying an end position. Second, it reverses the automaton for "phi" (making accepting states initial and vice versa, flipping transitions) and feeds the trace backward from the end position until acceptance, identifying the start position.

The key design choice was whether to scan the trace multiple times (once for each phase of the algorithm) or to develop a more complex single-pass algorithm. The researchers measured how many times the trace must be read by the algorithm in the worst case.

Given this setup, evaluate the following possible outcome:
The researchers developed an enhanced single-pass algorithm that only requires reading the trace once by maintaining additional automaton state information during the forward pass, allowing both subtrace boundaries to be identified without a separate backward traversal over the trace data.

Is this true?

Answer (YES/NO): NO